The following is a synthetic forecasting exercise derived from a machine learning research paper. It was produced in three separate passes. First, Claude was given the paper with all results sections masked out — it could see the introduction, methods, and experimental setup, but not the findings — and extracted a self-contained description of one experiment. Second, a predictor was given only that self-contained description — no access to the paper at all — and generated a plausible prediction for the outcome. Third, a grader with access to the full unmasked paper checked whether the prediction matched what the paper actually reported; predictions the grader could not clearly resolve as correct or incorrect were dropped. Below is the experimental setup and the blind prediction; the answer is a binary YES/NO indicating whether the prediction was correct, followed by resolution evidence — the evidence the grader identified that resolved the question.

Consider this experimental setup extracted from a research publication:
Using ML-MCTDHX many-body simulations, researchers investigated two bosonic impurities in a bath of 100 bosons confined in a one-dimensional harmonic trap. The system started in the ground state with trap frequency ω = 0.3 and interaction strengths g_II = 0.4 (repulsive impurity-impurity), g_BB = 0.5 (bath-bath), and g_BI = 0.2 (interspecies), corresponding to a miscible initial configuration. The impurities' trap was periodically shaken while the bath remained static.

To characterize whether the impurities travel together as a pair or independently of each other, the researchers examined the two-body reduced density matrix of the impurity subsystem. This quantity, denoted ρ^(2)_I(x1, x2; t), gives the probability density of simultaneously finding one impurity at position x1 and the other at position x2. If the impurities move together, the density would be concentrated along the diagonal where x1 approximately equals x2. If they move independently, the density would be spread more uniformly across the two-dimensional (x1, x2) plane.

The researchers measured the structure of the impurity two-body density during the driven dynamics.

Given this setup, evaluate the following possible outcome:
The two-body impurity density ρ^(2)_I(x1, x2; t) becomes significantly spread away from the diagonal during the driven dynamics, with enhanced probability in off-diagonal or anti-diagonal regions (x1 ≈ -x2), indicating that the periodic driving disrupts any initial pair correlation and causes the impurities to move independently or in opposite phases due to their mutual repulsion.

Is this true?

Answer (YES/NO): NO